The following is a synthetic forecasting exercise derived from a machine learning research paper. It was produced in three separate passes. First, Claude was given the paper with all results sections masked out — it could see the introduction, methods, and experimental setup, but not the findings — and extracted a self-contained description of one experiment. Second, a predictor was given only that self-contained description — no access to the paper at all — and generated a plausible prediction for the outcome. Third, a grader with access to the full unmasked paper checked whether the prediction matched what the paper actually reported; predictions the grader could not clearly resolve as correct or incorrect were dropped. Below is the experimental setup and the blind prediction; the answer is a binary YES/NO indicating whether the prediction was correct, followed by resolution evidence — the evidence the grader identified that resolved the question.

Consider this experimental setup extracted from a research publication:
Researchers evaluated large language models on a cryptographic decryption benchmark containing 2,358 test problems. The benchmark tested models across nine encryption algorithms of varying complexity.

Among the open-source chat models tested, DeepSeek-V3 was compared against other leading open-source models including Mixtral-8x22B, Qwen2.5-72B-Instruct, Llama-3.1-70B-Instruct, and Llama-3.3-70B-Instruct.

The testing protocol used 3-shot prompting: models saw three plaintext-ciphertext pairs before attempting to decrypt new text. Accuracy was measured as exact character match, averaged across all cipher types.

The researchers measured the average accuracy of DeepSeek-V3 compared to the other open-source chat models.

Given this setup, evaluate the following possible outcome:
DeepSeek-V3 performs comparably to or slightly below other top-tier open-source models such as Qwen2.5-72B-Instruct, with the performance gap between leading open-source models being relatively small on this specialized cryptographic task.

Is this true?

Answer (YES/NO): NO